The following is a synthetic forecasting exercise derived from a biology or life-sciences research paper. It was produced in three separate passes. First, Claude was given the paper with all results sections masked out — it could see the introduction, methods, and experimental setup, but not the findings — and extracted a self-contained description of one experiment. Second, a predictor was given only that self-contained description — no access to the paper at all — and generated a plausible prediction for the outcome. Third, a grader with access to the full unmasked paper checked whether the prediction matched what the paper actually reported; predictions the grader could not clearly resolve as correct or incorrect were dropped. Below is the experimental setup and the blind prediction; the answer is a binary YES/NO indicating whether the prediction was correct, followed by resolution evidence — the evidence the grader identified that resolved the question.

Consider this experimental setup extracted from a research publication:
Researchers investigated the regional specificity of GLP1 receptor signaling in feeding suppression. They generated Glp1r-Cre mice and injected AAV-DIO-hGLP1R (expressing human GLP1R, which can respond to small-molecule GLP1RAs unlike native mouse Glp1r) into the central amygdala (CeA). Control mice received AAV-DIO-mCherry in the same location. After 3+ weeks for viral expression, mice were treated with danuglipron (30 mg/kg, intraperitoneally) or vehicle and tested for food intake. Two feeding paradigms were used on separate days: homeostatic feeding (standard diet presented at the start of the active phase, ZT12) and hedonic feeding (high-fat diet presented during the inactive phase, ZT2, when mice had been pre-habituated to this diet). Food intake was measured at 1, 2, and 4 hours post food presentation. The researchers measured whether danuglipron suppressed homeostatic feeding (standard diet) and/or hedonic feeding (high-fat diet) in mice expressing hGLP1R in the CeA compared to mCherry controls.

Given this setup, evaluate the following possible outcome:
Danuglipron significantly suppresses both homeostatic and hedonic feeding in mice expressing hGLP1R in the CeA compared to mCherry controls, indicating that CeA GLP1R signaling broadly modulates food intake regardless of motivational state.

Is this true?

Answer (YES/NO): NO